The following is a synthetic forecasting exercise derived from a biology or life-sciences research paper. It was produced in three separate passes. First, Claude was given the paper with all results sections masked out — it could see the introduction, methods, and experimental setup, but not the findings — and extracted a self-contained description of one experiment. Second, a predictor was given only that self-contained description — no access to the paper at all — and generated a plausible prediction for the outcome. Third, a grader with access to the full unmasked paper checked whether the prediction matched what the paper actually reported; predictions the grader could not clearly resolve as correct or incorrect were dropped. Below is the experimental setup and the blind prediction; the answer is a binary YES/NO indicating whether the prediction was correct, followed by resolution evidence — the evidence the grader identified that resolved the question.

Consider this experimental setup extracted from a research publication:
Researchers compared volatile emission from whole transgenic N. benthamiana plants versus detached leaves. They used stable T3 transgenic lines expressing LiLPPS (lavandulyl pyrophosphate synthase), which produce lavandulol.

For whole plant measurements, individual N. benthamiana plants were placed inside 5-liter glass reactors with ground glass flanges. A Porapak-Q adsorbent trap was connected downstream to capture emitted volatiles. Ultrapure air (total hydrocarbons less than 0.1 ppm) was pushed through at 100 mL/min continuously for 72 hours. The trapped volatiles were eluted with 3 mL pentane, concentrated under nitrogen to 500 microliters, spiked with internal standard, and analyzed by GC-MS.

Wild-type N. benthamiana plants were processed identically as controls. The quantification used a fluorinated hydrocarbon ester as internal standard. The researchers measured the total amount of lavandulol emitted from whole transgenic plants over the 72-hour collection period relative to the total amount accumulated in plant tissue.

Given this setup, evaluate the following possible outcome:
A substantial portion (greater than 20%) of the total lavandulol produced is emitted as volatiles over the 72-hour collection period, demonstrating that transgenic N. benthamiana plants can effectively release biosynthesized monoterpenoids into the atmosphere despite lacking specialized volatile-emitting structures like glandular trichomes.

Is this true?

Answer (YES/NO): NO